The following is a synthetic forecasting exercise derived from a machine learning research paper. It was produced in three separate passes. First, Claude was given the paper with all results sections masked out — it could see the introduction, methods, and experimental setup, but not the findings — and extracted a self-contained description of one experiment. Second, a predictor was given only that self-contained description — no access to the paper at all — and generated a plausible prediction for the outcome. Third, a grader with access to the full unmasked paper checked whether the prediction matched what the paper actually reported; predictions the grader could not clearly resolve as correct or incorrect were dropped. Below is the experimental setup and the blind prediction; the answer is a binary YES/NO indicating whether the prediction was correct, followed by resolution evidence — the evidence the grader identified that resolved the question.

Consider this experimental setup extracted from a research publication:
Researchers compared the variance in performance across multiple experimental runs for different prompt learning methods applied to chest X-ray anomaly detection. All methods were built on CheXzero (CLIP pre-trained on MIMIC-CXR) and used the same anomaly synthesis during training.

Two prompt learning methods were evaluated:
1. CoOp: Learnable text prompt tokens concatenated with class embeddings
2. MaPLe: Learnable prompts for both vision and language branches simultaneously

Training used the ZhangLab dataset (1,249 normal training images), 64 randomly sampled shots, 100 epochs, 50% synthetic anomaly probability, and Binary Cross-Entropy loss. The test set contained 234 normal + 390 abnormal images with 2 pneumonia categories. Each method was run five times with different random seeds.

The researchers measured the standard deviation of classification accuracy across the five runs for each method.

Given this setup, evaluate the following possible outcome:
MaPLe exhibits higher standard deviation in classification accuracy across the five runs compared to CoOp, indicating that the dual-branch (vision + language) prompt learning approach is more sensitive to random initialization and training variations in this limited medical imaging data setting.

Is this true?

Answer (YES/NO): NO